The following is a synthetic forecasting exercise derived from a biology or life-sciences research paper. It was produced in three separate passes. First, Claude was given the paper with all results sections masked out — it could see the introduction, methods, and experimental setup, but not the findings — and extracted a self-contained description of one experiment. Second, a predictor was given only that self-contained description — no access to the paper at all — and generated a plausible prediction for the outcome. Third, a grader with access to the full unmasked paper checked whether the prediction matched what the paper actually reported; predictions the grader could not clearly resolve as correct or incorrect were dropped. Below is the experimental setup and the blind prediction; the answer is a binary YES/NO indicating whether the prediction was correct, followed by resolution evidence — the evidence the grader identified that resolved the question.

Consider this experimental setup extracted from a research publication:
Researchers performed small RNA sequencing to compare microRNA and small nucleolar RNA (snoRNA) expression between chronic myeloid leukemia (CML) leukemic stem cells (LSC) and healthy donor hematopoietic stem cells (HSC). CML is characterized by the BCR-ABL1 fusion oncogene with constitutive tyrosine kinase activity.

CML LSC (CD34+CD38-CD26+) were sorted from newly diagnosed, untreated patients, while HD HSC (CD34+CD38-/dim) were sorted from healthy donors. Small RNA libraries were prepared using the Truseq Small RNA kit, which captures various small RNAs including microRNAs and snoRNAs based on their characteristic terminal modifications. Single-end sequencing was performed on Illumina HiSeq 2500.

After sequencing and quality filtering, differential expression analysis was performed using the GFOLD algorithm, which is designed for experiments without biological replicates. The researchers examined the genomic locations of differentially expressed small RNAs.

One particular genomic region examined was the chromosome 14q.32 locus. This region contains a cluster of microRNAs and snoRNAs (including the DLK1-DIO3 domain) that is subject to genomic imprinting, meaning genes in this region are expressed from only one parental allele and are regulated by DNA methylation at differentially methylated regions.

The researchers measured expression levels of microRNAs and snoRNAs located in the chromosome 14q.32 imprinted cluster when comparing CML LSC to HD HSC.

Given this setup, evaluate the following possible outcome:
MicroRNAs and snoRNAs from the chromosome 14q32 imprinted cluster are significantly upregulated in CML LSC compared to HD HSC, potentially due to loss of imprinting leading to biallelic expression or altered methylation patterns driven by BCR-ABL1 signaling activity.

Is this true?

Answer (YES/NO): NO